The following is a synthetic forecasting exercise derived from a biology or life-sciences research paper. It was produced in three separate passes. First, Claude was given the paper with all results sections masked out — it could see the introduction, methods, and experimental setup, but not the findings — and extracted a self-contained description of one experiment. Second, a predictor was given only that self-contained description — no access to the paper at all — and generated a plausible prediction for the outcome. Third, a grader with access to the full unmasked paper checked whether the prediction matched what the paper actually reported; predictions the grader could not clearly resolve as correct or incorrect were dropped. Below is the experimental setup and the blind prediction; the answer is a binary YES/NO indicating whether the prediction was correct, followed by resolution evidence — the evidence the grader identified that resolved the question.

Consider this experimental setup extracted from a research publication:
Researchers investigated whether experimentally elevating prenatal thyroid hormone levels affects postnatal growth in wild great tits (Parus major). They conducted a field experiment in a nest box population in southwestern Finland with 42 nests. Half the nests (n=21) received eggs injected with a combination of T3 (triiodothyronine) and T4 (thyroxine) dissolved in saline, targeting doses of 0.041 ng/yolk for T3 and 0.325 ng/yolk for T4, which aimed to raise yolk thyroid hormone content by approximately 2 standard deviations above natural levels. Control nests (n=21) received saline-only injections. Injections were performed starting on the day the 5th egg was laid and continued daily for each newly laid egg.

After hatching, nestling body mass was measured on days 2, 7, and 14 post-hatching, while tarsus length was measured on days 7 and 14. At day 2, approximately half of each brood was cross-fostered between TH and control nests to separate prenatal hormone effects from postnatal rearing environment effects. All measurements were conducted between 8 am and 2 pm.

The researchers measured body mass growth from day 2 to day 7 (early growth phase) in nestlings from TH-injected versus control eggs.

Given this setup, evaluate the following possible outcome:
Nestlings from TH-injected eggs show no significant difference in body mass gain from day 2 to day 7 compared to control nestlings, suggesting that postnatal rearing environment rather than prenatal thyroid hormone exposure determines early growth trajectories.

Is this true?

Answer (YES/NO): NO